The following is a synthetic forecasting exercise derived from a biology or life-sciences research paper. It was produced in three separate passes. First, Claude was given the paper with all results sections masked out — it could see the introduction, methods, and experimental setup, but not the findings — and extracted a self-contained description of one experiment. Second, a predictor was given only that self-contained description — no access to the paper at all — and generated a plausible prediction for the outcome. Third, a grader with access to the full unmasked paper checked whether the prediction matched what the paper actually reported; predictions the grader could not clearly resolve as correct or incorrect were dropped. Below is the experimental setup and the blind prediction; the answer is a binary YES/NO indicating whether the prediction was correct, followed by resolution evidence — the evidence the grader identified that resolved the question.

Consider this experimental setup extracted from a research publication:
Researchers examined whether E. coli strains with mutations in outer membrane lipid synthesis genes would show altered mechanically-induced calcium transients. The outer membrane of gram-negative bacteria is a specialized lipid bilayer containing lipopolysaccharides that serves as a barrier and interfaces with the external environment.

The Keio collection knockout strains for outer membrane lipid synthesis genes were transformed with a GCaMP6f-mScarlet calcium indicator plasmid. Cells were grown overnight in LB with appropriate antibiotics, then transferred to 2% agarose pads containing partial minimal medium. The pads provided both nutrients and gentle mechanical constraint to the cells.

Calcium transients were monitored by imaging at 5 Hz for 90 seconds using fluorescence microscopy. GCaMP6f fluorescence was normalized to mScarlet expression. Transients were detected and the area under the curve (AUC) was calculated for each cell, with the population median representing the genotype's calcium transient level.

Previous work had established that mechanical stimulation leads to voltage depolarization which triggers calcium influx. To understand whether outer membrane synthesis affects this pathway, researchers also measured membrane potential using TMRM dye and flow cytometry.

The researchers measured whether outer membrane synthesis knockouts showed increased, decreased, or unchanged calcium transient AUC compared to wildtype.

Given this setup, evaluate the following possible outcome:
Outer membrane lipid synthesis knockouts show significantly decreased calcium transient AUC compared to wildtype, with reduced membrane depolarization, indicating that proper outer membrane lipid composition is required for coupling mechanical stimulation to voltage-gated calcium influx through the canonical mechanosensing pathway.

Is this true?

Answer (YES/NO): NO